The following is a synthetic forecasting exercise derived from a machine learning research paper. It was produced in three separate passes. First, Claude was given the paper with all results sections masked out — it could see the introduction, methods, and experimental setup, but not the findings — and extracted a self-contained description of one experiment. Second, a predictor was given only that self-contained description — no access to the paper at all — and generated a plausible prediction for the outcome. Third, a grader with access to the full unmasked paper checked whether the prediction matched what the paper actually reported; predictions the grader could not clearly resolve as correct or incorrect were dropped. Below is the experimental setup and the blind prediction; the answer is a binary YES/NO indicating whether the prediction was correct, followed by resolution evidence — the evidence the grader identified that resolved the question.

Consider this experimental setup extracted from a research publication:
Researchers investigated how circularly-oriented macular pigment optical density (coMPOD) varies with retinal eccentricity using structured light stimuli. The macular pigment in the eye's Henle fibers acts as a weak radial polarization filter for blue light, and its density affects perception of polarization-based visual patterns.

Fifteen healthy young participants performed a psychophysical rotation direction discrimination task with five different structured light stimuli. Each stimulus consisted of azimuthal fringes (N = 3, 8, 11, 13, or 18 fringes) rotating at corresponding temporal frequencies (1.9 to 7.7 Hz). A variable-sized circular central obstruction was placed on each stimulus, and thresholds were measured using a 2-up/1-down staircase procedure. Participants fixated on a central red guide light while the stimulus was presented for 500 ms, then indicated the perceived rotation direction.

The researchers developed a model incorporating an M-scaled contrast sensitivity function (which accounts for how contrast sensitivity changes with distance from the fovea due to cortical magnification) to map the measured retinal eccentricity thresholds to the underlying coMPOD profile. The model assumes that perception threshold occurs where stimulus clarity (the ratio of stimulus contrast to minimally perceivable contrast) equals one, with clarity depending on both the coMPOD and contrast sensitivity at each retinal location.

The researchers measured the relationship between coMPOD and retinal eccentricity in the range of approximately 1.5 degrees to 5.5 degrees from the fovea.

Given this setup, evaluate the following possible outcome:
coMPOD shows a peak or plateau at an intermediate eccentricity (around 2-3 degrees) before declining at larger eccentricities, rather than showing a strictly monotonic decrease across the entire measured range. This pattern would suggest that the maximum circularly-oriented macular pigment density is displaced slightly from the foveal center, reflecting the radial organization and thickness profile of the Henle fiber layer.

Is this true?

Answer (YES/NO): NO